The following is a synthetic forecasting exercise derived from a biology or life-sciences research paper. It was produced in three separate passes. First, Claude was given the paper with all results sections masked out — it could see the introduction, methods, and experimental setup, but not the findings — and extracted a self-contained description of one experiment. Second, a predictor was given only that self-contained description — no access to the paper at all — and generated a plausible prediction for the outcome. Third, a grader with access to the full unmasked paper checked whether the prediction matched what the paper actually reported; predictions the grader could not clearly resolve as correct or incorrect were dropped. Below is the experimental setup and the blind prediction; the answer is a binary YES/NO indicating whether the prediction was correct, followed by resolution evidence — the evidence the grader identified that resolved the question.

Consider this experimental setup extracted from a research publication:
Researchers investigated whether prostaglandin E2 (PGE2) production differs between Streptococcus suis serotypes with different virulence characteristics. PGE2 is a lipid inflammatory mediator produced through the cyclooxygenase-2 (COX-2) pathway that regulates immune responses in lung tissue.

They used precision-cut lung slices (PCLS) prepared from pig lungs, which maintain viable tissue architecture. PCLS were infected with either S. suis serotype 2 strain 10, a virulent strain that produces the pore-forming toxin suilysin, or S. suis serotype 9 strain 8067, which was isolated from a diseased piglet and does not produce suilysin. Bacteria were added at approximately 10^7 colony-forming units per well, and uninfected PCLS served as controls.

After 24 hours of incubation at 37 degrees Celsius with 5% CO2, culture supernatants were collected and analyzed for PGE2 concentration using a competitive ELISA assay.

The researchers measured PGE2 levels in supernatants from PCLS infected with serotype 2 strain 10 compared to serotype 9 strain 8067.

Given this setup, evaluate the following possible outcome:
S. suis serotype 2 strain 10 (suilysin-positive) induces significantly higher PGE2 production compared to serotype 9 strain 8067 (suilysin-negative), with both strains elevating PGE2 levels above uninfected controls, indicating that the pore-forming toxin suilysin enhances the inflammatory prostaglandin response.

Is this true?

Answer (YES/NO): YES